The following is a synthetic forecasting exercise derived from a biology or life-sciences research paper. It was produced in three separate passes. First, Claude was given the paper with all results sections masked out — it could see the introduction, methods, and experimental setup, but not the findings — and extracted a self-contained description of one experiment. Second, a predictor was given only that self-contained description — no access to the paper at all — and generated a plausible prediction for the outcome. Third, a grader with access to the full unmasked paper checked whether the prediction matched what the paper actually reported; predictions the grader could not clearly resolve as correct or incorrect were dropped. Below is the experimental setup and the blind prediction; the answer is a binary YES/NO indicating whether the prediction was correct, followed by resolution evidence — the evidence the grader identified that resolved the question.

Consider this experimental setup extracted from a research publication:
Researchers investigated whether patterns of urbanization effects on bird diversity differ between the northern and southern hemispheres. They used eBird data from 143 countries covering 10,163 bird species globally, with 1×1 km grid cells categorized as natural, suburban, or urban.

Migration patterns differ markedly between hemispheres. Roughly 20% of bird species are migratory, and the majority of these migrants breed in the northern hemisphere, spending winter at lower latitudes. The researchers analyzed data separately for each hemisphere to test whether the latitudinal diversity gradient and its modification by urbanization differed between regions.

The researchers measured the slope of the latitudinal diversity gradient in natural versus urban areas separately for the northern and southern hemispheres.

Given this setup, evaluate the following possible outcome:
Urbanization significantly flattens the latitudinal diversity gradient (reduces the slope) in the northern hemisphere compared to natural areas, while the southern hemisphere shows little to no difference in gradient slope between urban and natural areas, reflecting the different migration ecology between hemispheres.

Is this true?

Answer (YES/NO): NO